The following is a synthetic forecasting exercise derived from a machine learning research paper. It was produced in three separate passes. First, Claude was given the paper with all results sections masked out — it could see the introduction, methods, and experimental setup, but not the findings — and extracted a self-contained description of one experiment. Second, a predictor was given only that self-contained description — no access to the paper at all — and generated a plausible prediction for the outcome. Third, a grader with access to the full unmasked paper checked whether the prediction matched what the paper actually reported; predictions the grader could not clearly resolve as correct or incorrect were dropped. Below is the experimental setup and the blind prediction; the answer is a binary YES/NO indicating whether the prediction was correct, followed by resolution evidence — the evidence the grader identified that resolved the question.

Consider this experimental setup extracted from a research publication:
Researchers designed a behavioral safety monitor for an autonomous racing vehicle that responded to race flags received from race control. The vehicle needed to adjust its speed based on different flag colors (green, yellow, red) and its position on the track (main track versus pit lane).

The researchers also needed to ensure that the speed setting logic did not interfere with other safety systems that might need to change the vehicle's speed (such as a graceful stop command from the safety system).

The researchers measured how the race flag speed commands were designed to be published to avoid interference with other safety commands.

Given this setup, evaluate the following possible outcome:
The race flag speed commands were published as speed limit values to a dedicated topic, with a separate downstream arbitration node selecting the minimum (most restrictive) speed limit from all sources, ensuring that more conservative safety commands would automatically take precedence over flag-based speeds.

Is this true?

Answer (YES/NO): NO